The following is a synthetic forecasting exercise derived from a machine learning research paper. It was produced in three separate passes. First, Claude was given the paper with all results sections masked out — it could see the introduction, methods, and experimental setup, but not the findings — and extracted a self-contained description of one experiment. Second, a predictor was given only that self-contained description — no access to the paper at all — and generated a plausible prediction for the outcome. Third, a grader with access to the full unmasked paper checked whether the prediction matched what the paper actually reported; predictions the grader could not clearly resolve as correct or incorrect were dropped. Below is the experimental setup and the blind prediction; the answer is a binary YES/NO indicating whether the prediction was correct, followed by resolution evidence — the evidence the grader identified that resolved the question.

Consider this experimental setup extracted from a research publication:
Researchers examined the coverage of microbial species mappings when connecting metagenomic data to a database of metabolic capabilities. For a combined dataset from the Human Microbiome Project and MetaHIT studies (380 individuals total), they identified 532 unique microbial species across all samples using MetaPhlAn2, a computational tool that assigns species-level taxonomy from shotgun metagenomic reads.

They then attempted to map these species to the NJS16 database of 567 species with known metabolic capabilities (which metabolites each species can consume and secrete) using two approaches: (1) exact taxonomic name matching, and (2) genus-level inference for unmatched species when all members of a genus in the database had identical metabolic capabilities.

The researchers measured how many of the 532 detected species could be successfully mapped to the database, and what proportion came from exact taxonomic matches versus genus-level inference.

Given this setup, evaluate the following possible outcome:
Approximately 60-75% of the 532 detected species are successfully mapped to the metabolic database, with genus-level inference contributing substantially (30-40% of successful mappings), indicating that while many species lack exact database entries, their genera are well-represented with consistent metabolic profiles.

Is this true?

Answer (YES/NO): NO